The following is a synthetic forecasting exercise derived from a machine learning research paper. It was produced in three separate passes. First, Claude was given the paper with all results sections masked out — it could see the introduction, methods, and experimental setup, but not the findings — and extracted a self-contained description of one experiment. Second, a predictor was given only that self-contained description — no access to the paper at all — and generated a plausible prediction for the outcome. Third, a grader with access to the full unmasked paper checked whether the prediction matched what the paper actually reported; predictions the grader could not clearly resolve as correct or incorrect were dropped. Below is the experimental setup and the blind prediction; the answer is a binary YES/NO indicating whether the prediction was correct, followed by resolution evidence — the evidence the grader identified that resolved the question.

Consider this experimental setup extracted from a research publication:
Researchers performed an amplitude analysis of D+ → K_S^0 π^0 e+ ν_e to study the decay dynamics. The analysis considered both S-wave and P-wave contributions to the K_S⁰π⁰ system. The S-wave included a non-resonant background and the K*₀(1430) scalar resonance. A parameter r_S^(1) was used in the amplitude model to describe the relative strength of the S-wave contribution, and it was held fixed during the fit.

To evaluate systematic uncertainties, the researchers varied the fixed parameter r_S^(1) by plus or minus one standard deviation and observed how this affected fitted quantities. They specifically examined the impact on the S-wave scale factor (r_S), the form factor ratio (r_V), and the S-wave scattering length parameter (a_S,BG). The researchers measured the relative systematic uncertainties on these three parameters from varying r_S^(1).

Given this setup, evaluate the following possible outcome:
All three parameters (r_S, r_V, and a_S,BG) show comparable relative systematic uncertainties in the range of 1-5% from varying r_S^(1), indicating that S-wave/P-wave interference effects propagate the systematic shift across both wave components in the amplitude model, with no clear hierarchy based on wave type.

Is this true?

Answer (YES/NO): NO